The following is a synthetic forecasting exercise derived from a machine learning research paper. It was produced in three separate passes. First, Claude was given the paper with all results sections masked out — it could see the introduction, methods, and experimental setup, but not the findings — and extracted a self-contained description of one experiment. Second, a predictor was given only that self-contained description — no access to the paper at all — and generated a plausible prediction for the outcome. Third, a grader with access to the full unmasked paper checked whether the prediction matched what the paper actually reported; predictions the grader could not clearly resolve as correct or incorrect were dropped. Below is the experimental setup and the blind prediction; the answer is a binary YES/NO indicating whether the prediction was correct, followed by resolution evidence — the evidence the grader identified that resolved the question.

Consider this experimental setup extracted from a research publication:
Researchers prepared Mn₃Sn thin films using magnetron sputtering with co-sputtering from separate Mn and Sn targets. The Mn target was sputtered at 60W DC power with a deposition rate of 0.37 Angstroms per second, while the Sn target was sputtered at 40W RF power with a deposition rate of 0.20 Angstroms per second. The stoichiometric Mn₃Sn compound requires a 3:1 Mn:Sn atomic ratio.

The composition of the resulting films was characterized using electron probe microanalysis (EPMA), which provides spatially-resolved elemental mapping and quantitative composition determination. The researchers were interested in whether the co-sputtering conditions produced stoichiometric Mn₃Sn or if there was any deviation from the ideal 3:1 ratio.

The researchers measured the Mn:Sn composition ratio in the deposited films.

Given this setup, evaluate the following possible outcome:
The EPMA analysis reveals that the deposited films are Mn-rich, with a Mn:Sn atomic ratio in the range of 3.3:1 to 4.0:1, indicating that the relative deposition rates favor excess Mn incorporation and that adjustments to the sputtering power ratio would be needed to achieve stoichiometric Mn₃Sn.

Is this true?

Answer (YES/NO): YES